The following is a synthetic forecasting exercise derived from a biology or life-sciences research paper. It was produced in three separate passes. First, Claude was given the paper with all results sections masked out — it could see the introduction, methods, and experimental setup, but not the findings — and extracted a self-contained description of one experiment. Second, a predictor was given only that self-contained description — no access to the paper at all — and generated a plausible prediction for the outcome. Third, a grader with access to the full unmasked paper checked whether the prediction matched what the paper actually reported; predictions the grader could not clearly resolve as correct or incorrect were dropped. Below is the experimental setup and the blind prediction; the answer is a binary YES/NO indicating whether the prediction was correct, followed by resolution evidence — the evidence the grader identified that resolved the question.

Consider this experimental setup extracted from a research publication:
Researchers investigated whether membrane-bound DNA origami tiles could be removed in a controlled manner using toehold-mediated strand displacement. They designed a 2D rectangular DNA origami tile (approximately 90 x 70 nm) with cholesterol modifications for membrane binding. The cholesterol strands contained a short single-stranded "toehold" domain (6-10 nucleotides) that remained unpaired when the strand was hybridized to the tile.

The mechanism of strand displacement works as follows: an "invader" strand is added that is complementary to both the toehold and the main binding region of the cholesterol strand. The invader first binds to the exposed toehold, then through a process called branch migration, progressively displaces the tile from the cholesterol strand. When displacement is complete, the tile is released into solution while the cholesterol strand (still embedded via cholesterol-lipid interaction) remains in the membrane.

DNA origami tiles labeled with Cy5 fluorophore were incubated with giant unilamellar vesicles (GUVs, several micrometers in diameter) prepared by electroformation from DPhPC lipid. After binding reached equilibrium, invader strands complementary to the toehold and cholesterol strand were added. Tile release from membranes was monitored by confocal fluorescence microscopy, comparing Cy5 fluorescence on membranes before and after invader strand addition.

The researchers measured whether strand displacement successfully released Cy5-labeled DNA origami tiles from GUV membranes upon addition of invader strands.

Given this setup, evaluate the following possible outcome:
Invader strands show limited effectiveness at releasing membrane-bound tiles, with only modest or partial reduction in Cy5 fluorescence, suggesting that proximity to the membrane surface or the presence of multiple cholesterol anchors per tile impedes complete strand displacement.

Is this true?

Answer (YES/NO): NO